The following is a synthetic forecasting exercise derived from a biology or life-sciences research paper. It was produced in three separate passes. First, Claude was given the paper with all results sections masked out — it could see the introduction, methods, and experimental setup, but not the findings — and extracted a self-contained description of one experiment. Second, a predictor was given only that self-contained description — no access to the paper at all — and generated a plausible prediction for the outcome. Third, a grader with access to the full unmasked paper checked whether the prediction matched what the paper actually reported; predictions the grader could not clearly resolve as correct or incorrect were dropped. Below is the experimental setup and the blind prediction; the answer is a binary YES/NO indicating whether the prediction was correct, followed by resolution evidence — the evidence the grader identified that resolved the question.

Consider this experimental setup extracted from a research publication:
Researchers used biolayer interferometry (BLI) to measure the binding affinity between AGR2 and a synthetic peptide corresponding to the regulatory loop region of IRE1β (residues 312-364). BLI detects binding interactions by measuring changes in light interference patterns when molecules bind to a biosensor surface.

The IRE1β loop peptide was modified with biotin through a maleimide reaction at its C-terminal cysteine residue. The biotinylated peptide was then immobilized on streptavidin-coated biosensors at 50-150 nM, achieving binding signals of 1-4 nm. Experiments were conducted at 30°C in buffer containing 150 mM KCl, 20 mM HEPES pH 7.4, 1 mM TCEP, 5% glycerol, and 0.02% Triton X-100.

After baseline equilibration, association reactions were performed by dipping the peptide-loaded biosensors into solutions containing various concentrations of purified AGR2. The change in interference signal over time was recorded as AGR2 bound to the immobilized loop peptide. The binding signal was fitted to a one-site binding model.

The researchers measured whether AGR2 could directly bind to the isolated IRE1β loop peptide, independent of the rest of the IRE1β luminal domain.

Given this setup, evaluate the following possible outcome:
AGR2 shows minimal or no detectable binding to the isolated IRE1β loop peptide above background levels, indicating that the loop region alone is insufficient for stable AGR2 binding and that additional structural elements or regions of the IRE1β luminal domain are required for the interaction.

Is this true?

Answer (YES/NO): NO